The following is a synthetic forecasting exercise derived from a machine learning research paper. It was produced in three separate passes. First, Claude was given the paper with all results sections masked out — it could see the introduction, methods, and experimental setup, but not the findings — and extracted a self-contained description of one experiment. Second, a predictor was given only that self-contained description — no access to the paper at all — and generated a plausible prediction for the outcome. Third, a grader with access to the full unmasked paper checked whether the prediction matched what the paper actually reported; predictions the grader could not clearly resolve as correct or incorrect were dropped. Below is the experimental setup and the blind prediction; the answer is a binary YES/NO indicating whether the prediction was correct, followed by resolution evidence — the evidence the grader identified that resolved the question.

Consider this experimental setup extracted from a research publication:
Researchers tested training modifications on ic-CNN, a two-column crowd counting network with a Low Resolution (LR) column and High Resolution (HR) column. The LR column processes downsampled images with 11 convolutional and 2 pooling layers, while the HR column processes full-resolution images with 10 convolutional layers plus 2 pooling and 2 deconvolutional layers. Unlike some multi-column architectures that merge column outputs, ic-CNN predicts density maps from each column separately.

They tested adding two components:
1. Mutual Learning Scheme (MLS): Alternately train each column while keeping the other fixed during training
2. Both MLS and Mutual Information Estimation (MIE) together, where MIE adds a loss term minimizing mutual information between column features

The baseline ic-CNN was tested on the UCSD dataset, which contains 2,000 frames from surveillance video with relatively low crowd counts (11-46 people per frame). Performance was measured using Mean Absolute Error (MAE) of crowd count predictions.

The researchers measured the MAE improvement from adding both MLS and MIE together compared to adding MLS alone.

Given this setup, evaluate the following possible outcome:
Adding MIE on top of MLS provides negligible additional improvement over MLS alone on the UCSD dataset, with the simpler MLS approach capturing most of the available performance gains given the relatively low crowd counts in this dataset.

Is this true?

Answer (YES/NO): NO